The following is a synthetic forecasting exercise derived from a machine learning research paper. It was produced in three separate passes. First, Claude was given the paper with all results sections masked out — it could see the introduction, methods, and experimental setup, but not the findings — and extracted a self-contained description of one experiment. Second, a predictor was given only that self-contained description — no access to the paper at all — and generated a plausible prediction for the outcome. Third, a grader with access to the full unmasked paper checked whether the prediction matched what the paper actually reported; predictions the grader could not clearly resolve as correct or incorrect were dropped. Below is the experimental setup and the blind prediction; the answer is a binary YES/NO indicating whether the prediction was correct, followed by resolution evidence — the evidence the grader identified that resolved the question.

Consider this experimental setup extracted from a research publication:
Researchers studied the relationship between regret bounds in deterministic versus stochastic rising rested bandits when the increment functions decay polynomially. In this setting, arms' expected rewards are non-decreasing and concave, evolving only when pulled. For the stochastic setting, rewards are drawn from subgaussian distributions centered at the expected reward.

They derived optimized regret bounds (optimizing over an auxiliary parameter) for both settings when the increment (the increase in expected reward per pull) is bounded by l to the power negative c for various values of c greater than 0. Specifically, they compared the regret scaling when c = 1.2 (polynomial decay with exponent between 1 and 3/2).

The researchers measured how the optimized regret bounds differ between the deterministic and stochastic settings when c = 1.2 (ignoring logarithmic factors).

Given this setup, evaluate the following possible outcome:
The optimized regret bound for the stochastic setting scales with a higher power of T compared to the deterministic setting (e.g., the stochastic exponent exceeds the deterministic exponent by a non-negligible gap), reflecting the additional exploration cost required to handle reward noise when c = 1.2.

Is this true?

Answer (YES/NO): NO